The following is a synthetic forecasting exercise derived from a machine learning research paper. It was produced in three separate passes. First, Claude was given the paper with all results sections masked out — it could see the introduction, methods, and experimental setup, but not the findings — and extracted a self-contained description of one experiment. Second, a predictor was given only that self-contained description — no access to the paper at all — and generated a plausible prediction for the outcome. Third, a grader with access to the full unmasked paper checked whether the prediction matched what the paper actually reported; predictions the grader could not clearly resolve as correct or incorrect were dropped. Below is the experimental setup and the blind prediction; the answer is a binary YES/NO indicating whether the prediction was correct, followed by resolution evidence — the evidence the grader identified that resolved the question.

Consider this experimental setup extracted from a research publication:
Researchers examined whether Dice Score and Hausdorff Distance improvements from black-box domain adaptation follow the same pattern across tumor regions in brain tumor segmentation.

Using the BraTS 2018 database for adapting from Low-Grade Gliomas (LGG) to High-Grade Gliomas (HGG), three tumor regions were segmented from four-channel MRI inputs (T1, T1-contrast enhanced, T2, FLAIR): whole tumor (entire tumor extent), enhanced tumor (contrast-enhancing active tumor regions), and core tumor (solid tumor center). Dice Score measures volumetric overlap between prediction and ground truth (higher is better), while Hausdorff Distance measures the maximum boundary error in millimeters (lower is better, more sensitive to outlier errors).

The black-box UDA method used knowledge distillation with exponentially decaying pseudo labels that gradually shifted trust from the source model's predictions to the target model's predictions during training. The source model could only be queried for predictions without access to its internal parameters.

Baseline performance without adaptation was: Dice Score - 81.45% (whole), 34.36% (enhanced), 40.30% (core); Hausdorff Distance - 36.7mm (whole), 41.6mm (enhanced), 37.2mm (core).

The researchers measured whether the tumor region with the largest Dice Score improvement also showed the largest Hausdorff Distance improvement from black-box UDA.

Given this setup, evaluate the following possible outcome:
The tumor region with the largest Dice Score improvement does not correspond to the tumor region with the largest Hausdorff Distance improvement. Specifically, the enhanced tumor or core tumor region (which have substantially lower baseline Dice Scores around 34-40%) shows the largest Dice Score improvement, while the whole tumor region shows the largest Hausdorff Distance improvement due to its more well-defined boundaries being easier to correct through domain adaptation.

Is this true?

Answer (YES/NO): YES